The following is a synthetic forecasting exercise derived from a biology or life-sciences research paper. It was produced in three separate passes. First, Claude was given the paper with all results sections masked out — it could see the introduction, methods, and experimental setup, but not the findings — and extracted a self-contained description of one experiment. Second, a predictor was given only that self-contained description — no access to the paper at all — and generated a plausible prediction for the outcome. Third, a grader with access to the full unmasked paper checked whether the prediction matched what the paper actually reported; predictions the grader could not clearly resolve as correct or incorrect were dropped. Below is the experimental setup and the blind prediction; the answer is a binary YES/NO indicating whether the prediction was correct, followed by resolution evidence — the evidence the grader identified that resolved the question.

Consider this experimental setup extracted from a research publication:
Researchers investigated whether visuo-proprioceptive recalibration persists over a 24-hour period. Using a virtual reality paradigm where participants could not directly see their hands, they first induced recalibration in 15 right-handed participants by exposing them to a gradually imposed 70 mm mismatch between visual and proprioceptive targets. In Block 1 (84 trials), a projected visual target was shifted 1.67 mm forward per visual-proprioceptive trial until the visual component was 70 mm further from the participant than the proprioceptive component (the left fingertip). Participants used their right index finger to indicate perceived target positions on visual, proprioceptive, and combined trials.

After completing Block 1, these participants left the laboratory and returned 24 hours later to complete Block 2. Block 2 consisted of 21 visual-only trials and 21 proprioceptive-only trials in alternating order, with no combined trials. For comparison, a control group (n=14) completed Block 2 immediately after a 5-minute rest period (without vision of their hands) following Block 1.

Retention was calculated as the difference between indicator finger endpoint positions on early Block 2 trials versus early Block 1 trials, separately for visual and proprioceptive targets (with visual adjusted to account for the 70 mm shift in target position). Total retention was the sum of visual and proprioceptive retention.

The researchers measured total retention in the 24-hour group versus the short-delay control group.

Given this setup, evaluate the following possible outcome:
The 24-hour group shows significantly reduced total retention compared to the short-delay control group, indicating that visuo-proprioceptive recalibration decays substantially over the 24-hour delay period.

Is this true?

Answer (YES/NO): NO